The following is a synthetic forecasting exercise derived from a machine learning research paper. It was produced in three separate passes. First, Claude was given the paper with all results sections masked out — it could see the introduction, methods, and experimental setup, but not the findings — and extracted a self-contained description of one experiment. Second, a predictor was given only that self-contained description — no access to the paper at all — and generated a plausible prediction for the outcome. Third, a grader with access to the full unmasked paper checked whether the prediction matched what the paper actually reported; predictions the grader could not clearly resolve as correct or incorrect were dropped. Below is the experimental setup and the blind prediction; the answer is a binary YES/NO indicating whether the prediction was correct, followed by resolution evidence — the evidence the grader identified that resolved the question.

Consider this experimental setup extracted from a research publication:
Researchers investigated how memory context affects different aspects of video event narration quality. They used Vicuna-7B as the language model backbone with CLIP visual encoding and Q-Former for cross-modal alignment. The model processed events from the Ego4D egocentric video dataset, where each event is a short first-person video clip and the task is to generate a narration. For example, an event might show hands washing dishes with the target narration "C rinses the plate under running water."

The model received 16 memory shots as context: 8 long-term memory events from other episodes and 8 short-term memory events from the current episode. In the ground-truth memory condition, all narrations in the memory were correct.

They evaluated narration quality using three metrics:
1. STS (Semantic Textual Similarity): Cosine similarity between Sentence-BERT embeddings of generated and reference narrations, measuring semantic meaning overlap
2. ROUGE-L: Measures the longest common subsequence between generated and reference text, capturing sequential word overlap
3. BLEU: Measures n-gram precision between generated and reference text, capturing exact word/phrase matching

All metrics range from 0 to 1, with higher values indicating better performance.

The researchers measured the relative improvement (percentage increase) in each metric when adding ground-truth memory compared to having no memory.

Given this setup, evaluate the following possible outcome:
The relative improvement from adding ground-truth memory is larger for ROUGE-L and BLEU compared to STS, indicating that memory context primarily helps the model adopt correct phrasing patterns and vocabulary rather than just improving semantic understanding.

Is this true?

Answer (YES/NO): NO